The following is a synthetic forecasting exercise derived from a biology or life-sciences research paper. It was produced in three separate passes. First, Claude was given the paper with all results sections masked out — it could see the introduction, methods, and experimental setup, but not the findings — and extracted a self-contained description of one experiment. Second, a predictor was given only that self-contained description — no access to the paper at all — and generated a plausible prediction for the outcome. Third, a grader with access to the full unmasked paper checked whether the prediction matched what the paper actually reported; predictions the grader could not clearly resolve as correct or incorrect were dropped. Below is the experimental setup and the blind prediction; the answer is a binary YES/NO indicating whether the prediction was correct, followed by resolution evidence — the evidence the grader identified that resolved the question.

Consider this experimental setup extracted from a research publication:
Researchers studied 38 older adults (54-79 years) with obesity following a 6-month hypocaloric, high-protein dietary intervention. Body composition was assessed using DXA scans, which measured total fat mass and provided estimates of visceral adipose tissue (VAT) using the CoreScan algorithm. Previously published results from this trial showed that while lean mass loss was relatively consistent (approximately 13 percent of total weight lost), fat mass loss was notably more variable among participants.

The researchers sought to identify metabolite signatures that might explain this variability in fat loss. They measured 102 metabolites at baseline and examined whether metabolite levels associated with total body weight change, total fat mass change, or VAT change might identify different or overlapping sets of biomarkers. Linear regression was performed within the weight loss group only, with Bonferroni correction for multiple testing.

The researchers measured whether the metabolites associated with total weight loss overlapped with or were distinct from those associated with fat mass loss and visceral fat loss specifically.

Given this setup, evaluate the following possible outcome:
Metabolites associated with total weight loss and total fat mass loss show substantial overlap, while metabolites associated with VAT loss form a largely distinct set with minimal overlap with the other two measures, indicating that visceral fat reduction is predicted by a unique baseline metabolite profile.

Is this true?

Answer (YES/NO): NO